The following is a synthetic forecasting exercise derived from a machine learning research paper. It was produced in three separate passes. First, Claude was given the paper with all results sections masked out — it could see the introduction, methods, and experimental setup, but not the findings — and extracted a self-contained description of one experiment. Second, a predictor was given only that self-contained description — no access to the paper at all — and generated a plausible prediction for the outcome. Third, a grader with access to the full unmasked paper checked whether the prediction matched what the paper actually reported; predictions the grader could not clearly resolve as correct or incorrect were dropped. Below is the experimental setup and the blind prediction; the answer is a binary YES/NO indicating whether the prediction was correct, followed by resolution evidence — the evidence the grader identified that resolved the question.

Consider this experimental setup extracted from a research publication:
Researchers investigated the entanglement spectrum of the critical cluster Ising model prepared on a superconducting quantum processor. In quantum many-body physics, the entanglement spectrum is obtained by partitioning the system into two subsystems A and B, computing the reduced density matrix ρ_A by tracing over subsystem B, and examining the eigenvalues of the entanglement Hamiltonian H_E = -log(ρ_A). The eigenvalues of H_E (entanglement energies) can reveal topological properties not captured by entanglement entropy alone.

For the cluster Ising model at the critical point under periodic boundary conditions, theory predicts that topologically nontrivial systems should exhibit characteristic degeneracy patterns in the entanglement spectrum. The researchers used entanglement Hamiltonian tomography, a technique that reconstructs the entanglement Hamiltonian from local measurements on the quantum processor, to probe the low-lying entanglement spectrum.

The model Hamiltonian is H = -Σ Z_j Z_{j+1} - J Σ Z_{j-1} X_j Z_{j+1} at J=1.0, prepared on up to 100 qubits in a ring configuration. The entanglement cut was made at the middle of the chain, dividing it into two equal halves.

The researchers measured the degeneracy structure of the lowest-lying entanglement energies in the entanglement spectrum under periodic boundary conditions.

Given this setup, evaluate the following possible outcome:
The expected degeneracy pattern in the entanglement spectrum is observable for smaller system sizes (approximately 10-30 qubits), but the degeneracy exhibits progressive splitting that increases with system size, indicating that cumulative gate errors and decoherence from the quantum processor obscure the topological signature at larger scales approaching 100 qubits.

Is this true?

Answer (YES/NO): NO